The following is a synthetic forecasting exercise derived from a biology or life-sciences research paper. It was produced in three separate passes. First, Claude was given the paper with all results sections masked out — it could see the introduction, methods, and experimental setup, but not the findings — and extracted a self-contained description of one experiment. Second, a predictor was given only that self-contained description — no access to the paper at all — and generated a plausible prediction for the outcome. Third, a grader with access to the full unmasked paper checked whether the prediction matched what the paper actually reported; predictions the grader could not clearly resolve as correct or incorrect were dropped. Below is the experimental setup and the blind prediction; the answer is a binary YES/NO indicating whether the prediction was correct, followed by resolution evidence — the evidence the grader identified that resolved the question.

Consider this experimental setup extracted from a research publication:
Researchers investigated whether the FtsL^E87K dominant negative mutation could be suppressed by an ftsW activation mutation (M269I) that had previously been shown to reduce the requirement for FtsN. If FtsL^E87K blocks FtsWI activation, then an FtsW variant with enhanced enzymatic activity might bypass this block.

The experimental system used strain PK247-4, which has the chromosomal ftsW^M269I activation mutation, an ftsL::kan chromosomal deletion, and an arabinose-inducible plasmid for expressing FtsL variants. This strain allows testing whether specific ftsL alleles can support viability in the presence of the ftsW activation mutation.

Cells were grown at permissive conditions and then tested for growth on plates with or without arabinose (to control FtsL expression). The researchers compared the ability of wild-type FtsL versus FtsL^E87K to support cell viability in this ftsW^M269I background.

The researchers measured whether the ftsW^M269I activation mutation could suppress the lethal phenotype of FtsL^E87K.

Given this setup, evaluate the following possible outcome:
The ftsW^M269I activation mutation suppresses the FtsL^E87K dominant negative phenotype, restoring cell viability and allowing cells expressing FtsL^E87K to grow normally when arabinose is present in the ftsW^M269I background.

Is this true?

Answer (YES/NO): NO